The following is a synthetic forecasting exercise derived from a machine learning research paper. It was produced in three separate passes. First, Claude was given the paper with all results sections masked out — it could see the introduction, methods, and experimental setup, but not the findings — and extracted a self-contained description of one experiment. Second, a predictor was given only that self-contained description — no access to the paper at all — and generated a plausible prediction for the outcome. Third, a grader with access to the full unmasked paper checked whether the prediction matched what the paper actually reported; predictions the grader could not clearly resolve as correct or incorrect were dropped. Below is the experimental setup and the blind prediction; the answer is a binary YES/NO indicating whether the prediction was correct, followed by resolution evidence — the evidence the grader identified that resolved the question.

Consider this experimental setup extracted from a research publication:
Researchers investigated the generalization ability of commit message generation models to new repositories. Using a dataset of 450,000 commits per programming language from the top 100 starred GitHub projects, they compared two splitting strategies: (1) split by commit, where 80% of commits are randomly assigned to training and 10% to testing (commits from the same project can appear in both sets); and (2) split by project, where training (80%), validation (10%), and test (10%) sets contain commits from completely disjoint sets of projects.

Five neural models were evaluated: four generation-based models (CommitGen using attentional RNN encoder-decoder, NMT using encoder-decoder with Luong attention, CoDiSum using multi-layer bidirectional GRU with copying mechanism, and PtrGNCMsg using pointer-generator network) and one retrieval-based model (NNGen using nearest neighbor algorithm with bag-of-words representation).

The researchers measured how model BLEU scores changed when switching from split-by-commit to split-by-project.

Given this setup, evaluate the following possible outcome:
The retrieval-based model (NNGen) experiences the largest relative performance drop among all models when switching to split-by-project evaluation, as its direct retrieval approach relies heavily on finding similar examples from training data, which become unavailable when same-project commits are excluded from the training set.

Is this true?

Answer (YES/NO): YES